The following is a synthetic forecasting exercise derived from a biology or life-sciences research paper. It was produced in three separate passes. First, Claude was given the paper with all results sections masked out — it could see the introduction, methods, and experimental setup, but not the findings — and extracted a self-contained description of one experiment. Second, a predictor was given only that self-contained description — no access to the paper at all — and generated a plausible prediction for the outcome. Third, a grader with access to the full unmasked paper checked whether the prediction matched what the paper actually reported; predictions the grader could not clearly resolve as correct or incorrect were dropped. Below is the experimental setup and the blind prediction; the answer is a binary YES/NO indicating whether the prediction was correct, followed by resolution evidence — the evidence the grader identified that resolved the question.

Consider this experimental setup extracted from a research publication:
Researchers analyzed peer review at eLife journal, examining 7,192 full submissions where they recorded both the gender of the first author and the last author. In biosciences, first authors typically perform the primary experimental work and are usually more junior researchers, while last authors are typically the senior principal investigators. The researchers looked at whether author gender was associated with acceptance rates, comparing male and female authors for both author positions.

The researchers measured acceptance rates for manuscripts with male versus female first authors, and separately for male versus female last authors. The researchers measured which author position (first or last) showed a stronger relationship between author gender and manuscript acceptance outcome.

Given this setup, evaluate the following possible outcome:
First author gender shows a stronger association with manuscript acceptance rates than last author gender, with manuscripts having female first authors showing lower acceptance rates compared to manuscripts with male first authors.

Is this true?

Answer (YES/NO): NO